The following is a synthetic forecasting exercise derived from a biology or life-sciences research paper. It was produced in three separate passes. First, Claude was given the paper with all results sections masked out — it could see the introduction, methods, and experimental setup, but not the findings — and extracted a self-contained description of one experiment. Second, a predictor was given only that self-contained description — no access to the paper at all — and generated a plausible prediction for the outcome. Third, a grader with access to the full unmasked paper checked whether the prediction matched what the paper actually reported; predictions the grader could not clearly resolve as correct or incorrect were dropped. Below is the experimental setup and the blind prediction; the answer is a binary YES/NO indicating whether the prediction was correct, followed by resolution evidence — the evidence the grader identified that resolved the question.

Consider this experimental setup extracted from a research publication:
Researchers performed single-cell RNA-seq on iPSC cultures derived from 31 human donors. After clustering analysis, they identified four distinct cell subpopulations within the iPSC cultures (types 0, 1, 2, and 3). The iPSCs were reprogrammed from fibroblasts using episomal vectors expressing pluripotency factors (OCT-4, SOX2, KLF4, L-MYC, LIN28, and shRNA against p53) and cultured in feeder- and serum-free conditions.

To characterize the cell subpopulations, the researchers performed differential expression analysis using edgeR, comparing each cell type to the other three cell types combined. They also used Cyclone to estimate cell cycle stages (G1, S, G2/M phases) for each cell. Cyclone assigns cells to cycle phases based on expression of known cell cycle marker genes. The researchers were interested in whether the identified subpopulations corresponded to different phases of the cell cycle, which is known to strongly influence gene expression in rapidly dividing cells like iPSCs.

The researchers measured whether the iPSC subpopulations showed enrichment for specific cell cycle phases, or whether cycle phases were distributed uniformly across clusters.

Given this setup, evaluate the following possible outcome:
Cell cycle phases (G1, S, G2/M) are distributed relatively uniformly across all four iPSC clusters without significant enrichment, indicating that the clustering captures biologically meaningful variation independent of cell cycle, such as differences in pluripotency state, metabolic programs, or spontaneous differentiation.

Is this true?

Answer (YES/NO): YES